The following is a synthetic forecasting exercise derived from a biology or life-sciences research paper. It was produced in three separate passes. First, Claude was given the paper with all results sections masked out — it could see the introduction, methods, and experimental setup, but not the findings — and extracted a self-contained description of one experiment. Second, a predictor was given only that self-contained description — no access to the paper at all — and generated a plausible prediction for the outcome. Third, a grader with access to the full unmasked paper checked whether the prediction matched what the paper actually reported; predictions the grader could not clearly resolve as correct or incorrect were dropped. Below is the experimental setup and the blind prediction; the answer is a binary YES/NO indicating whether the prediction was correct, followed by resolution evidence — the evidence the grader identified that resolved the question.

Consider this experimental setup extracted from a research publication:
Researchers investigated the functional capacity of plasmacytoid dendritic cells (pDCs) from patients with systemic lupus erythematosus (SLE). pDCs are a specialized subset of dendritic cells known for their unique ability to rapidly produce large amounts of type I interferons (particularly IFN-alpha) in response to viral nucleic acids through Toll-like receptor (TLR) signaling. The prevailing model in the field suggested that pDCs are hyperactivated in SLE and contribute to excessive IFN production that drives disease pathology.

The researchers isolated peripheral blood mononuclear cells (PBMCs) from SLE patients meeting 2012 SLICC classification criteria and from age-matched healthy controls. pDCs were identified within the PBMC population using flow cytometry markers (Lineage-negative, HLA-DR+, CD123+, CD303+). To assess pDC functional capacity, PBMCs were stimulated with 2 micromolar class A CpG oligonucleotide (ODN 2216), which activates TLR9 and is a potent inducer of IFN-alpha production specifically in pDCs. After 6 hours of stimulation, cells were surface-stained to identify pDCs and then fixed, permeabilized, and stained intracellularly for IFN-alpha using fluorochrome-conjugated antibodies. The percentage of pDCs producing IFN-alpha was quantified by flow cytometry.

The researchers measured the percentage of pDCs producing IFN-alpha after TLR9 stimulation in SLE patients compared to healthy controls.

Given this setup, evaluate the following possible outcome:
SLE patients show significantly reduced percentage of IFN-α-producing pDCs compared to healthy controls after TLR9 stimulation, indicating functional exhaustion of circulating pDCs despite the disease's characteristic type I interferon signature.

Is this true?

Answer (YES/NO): YES